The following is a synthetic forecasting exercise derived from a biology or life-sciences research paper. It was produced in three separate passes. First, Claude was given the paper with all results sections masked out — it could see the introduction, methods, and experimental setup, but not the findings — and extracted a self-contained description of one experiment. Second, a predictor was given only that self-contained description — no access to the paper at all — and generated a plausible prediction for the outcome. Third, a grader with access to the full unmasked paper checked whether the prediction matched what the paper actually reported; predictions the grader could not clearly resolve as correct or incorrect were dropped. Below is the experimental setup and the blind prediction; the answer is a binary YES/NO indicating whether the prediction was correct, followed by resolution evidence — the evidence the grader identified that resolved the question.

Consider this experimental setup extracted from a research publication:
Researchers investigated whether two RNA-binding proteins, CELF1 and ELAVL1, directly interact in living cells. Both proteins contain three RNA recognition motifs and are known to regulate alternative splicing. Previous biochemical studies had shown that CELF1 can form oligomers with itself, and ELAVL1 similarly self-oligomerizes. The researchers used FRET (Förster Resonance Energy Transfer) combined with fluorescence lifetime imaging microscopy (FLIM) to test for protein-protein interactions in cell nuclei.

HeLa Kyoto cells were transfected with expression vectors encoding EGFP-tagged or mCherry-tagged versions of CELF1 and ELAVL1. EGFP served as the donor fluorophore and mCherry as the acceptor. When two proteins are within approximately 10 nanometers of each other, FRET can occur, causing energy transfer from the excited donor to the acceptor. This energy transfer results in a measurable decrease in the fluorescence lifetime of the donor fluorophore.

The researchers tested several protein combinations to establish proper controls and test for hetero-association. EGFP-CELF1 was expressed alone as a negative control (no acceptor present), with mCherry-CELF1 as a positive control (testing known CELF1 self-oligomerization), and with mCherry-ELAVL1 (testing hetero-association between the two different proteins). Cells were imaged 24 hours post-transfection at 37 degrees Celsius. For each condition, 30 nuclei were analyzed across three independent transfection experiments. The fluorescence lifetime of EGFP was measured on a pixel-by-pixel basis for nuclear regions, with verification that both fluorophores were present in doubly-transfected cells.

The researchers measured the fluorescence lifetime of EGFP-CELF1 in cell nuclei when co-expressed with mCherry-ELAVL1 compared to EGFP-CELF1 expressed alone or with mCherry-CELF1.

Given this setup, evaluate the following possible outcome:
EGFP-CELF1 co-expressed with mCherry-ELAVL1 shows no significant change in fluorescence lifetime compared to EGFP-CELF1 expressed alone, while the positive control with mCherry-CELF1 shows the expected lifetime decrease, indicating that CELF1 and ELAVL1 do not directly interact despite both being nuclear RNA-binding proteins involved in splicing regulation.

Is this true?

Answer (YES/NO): NO